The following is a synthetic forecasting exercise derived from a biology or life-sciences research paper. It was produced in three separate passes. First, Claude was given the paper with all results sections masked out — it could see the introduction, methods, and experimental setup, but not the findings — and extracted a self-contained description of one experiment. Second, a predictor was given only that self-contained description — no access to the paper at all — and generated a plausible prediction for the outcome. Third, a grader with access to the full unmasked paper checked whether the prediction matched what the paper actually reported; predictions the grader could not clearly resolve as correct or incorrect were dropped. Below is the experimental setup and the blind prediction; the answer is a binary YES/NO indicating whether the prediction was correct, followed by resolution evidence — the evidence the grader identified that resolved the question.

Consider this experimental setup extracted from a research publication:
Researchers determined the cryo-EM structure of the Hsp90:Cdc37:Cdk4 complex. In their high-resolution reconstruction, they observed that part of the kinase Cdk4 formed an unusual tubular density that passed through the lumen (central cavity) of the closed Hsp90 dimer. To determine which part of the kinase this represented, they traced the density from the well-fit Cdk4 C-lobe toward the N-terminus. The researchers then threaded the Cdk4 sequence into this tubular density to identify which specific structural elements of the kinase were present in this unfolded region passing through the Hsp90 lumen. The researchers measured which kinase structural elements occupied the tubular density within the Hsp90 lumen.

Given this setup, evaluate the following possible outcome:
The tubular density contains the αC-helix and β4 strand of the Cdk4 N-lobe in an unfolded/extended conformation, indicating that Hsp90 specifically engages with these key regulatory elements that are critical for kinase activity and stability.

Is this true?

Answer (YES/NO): NO